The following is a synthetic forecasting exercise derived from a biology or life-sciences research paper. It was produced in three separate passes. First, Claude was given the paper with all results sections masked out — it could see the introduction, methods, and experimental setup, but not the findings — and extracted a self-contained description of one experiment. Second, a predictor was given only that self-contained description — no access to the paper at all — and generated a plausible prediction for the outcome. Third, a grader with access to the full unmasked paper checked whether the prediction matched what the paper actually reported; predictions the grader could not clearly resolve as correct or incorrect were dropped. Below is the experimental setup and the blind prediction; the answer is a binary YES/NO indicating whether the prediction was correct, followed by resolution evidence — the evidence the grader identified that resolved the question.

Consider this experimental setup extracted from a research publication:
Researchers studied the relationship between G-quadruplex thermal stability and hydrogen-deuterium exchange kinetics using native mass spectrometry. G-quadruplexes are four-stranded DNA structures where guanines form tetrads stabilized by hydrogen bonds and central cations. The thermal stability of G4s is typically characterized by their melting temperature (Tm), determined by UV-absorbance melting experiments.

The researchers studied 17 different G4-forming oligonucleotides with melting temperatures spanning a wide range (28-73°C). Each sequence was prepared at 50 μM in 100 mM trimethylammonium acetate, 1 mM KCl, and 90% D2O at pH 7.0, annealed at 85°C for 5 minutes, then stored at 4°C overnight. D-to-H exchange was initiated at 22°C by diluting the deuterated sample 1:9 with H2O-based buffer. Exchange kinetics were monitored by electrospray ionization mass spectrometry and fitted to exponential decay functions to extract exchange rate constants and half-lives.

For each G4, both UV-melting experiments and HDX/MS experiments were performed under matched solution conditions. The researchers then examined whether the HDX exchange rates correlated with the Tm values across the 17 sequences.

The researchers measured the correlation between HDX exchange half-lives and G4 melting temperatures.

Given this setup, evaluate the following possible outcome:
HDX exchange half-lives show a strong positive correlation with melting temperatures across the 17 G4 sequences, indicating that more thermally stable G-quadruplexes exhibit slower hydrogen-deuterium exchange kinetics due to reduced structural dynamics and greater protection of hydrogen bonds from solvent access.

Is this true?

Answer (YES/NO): NO